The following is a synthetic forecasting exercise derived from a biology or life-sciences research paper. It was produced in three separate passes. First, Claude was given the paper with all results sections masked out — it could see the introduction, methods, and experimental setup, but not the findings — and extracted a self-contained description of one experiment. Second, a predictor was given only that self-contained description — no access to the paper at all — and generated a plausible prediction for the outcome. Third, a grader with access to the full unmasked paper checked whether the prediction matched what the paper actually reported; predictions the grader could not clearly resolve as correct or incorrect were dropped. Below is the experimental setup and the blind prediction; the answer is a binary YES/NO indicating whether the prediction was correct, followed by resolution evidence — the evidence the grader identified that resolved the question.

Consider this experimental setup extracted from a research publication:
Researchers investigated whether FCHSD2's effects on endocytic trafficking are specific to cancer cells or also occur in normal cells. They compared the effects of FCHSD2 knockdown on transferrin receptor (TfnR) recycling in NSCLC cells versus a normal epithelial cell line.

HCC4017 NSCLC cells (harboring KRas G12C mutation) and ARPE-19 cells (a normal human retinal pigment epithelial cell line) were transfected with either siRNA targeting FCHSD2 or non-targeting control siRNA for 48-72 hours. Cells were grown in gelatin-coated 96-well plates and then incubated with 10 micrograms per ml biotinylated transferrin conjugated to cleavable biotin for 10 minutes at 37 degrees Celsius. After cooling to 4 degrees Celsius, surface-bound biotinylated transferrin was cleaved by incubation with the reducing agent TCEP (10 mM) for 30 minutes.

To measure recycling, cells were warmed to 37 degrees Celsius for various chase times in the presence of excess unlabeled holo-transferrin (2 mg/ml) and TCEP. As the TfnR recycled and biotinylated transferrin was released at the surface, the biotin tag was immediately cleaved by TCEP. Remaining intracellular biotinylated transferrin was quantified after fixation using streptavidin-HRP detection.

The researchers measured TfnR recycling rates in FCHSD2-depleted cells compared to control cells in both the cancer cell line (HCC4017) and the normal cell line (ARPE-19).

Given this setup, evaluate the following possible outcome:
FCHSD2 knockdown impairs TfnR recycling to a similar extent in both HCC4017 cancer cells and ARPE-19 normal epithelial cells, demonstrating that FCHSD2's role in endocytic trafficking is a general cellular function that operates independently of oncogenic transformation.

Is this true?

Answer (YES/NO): YES